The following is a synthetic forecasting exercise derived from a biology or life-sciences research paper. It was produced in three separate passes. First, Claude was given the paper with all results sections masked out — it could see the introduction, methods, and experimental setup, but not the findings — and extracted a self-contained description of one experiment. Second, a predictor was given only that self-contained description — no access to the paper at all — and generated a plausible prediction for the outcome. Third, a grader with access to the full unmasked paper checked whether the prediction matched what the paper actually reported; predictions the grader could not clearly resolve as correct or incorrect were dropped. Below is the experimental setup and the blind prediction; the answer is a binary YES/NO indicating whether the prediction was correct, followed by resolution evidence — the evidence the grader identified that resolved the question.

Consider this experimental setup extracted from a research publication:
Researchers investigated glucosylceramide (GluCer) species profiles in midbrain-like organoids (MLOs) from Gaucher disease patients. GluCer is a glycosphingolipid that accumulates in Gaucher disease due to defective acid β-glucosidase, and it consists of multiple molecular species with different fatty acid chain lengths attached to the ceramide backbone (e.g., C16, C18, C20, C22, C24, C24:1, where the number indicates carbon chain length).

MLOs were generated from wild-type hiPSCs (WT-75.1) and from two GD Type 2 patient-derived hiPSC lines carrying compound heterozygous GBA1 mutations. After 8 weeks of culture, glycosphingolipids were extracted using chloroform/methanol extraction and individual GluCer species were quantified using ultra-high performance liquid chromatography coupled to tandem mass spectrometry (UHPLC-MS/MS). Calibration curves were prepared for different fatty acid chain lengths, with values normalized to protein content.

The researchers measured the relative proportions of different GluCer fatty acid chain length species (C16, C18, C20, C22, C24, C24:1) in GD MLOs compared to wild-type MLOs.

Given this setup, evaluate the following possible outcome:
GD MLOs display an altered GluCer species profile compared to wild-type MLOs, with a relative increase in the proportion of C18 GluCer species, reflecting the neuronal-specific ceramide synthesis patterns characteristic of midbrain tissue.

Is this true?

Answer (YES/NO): YES